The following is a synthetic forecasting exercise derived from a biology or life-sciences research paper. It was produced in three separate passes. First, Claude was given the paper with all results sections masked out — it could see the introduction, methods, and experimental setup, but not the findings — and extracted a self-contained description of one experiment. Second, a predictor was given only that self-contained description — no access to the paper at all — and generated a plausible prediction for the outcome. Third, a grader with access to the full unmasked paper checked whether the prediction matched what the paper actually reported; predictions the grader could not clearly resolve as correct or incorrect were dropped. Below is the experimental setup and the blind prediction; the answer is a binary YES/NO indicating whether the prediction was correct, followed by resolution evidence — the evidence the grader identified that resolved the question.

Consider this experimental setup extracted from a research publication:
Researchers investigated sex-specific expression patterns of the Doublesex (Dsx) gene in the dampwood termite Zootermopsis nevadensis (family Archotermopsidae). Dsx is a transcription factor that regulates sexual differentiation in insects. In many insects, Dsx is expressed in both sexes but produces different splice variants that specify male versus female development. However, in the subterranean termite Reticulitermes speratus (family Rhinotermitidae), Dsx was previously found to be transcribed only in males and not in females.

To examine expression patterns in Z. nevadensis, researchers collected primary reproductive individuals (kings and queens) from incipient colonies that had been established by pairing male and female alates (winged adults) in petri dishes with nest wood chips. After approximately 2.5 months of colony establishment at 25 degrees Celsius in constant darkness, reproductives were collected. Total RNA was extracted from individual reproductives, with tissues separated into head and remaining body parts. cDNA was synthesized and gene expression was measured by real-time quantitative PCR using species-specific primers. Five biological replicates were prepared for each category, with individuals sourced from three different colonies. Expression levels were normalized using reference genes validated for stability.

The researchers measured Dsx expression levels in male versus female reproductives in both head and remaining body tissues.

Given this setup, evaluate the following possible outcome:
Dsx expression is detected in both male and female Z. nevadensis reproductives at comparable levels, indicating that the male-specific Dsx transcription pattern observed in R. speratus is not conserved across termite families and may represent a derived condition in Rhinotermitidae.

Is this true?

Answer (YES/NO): NO